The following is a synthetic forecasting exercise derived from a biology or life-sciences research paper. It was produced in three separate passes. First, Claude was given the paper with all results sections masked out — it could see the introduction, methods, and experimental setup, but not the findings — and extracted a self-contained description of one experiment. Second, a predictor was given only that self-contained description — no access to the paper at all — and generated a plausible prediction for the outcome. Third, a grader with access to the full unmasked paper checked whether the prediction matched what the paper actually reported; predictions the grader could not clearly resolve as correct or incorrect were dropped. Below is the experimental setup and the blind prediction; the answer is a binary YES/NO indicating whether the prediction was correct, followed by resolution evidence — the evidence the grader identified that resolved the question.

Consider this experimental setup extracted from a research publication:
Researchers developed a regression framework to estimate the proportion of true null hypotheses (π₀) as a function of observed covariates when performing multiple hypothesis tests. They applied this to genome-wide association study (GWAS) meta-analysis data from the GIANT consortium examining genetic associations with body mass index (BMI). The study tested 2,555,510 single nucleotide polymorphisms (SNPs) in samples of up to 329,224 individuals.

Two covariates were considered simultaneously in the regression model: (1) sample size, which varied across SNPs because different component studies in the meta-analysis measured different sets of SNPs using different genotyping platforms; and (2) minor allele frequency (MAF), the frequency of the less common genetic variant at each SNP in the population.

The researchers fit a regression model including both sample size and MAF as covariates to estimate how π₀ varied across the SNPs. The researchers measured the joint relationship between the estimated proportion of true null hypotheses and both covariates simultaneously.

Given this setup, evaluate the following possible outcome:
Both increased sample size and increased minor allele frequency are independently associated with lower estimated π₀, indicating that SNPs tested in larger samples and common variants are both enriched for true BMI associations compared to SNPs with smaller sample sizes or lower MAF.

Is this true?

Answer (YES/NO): YES